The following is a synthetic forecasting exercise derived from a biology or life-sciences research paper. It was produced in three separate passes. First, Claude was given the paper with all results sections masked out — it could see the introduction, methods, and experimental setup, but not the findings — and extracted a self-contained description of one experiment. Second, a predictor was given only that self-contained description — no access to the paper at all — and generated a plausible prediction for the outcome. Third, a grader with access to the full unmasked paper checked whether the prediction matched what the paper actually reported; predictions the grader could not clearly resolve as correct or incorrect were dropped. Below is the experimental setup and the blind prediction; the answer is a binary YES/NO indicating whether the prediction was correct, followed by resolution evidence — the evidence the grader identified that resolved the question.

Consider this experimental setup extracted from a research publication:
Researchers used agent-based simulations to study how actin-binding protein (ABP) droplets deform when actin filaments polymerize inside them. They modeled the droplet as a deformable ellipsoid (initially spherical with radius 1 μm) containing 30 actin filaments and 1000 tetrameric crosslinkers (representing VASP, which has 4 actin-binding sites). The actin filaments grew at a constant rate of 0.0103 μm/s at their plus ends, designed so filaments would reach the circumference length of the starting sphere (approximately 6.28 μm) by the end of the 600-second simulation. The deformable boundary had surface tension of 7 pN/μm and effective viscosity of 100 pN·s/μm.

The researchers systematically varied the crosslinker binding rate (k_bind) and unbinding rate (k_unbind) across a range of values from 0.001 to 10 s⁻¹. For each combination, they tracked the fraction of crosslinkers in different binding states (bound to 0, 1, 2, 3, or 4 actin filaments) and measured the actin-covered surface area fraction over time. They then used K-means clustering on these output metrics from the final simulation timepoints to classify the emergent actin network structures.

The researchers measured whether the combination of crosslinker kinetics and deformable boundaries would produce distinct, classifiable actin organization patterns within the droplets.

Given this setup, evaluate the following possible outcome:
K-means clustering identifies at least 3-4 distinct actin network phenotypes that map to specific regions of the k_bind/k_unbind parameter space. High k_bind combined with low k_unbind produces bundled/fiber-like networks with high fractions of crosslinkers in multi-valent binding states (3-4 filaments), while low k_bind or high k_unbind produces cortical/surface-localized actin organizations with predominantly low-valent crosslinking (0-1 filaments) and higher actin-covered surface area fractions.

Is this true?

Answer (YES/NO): NO